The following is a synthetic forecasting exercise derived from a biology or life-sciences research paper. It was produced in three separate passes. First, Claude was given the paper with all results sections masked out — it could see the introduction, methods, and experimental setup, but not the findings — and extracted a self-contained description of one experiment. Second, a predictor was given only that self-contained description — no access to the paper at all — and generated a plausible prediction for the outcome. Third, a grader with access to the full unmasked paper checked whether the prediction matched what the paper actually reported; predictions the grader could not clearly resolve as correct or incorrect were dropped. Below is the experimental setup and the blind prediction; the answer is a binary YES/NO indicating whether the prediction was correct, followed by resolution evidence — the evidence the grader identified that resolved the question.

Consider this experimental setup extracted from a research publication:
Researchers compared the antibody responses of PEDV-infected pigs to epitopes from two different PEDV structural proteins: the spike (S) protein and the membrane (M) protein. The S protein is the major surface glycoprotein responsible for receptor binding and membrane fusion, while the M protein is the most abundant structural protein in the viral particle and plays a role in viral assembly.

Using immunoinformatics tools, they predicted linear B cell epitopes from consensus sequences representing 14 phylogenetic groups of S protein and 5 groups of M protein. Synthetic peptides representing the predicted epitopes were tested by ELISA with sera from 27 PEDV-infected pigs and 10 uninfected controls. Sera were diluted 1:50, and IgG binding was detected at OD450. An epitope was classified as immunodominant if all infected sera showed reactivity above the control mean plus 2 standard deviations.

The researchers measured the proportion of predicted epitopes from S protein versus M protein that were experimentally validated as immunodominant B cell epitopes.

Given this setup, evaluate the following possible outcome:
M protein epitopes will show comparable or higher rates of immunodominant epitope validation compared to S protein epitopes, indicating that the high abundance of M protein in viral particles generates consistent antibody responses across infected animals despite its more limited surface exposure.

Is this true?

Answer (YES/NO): NO